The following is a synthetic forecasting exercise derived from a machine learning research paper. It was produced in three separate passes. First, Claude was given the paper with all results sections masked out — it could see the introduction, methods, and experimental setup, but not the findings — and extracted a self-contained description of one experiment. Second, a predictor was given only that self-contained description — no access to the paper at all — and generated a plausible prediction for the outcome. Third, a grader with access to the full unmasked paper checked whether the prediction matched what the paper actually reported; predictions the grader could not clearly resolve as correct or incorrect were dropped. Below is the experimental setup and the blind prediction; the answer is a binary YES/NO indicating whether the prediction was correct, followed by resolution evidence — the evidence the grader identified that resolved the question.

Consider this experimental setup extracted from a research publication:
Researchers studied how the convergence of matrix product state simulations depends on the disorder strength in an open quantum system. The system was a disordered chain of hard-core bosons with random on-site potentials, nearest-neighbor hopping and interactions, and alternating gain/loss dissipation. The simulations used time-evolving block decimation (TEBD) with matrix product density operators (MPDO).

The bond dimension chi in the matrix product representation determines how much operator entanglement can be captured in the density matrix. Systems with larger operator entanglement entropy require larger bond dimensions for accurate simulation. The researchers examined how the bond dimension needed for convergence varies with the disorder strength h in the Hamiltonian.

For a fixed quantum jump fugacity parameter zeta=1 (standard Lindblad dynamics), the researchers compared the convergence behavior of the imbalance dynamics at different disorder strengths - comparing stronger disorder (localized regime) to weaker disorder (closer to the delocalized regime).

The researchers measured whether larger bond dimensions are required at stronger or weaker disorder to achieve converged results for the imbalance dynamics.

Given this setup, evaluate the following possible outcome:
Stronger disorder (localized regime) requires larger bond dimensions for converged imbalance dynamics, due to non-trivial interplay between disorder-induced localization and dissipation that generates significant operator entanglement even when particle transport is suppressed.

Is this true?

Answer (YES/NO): NO